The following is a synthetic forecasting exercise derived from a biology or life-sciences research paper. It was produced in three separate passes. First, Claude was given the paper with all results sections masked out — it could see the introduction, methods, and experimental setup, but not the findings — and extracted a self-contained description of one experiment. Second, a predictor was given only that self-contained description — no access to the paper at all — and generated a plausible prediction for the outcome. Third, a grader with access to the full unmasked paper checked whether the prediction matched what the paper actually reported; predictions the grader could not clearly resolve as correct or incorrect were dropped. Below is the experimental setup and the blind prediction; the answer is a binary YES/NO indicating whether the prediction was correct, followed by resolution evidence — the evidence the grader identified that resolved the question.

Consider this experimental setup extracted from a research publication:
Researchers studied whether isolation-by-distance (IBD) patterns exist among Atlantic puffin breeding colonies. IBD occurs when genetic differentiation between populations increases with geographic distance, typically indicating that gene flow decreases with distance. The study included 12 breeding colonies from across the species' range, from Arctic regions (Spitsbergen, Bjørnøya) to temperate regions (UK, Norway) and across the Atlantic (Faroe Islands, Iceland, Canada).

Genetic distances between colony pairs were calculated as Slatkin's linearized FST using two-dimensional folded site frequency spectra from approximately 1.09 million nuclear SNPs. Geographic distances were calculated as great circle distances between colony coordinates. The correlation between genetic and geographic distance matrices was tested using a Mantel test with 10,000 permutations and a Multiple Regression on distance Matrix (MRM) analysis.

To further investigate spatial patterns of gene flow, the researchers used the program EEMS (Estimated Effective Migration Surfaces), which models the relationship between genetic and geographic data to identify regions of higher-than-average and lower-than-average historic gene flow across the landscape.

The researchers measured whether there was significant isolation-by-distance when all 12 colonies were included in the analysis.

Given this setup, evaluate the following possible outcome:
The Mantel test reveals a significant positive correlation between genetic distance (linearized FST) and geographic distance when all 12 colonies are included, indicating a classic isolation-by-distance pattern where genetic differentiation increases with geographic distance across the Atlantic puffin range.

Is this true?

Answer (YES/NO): NO